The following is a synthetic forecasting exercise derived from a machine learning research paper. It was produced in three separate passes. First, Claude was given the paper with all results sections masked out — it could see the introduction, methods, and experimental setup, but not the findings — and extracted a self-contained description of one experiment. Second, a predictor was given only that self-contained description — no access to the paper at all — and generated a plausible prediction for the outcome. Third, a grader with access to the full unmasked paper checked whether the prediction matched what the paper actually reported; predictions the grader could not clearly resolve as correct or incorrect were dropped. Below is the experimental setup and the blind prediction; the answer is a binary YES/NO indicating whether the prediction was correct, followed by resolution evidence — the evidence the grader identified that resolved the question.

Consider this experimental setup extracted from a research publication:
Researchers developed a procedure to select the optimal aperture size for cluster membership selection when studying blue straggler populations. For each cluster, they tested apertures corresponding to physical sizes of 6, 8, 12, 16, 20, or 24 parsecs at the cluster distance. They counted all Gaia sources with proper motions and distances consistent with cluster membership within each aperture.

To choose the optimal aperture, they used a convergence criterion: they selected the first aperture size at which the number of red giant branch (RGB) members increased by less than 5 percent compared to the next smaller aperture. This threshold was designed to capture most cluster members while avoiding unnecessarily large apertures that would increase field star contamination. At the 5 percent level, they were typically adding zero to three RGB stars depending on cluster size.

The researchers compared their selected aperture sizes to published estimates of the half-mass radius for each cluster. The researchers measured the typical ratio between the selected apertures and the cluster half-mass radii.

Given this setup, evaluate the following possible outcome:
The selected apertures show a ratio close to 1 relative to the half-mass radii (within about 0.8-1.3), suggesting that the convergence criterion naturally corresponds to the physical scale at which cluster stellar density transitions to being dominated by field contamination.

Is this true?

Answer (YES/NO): NO